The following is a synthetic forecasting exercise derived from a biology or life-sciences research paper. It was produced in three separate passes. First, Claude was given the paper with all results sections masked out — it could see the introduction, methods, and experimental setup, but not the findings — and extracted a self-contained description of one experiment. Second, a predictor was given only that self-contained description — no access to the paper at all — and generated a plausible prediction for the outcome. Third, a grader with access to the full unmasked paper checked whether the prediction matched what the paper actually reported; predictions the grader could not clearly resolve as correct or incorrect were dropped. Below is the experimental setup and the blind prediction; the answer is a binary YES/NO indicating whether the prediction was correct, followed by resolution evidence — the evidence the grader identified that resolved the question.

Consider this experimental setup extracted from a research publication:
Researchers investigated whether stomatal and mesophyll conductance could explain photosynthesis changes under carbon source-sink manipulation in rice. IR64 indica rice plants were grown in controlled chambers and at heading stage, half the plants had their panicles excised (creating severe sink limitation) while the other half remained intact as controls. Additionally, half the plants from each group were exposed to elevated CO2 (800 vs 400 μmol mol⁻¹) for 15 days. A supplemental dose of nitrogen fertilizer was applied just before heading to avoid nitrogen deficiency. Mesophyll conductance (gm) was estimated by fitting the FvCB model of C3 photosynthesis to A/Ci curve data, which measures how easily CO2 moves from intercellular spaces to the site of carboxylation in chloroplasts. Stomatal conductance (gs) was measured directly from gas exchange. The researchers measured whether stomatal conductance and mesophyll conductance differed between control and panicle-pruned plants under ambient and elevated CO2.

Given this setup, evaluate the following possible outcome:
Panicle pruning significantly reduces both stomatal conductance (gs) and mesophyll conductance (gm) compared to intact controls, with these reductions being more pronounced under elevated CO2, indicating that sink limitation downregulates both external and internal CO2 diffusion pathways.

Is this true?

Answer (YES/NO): NO